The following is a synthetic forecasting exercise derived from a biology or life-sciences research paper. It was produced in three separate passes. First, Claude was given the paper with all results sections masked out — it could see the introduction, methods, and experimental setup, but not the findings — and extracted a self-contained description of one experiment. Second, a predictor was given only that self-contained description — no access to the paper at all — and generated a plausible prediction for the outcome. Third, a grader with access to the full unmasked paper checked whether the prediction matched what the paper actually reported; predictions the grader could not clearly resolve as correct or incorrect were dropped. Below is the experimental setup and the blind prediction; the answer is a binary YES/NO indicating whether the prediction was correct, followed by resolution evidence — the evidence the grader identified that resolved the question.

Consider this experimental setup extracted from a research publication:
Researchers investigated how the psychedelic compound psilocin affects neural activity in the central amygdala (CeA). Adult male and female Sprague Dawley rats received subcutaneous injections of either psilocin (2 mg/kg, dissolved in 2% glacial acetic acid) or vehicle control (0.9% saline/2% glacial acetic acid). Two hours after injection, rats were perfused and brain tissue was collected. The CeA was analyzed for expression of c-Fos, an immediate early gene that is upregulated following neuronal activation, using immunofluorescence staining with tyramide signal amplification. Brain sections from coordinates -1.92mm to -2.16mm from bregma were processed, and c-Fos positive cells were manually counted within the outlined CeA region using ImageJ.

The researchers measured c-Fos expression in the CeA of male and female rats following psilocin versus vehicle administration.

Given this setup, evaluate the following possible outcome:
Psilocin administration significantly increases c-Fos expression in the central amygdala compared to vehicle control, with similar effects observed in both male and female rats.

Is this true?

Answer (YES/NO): YES